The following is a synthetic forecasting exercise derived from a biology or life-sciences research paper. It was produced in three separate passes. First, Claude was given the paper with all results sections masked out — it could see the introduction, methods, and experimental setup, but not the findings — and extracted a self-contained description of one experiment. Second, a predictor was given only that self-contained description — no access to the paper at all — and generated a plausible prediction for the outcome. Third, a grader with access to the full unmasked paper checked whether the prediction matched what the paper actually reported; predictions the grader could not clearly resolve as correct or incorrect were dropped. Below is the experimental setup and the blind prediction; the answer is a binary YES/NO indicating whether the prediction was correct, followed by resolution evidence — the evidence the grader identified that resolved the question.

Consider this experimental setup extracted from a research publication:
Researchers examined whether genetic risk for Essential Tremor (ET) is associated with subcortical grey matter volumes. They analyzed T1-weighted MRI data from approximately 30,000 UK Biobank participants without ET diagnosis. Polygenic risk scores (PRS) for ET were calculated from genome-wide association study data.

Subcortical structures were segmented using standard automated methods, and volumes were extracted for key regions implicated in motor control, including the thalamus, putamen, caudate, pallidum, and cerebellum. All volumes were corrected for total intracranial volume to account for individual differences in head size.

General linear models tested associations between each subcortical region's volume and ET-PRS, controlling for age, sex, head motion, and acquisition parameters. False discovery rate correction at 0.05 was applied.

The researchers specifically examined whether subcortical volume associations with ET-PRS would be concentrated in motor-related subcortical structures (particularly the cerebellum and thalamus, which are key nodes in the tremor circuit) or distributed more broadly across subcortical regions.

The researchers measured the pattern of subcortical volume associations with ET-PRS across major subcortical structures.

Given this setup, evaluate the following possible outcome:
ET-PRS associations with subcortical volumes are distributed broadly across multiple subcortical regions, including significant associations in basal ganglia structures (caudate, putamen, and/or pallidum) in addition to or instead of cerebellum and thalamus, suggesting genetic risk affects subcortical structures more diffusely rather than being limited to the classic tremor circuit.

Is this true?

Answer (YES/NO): YES